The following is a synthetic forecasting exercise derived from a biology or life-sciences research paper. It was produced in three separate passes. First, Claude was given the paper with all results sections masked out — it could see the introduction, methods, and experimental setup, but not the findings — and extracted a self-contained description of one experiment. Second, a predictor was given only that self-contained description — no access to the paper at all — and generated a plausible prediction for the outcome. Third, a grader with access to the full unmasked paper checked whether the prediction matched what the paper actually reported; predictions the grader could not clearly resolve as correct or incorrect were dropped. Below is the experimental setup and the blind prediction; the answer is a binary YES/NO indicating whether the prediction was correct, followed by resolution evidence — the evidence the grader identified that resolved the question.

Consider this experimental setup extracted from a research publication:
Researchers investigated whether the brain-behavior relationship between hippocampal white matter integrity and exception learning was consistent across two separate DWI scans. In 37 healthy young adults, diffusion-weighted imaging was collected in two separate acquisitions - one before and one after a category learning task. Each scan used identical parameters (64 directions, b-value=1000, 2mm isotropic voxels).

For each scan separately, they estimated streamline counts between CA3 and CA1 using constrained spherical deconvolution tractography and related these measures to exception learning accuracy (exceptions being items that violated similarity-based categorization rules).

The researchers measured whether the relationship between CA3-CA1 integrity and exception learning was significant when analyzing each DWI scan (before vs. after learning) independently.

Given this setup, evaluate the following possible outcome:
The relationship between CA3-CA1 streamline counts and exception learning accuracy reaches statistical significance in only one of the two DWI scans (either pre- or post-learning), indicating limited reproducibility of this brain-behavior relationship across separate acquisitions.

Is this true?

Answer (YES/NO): NO